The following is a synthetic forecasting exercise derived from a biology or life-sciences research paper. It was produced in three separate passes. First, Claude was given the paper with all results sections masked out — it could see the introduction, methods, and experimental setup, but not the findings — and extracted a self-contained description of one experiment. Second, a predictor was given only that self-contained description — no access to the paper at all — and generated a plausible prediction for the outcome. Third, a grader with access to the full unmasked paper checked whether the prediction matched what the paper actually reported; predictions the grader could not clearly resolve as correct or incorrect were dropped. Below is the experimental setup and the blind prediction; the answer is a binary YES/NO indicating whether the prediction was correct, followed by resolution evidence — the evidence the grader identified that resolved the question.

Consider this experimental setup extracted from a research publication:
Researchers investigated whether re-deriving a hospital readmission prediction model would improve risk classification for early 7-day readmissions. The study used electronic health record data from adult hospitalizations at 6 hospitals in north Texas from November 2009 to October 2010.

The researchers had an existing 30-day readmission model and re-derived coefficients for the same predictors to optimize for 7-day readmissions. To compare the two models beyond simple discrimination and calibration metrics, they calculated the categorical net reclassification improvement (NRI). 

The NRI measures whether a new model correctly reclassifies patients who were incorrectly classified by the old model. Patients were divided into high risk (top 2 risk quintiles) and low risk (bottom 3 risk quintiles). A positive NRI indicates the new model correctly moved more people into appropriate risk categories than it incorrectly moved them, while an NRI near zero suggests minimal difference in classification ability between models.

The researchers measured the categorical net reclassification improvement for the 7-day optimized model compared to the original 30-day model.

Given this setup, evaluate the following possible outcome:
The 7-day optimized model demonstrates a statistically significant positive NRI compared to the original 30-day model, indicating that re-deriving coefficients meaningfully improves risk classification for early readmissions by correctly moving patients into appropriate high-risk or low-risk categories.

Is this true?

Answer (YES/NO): NO